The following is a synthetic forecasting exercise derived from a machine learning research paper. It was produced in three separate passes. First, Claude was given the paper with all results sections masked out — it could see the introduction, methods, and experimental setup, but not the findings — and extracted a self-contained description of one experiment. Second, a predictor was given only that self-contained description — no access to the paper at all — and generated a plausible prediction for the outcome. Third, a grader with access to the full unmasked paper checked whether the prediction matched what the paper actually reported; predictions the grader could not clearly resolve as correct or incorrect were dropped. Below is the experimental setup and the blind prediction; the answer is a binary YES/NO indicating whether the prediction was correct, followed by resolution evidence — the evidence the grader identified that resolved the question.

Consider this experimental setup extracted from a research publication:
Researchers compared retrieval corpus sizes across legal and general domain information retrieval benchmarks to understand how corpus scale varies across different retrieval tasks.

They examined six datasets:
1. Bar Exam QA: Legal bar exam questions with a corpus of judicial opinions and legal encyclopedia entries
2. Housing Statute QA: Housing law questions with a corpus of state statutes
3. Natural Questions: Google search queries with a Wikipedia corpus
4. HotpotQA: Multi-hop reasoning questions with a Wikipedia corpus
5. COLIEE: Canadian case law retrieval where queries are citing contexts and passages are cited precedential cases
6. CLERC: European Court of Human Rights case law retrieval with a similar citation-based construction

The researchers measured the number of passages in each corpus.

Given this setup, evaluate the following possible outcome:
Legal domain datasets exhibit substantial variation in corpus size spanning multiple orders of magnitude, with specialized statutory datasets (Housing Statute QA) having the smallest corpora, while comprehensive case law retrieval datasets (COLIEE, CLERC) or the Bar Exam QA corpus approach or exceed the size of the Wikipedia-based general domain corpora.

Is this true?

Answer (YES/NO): NO